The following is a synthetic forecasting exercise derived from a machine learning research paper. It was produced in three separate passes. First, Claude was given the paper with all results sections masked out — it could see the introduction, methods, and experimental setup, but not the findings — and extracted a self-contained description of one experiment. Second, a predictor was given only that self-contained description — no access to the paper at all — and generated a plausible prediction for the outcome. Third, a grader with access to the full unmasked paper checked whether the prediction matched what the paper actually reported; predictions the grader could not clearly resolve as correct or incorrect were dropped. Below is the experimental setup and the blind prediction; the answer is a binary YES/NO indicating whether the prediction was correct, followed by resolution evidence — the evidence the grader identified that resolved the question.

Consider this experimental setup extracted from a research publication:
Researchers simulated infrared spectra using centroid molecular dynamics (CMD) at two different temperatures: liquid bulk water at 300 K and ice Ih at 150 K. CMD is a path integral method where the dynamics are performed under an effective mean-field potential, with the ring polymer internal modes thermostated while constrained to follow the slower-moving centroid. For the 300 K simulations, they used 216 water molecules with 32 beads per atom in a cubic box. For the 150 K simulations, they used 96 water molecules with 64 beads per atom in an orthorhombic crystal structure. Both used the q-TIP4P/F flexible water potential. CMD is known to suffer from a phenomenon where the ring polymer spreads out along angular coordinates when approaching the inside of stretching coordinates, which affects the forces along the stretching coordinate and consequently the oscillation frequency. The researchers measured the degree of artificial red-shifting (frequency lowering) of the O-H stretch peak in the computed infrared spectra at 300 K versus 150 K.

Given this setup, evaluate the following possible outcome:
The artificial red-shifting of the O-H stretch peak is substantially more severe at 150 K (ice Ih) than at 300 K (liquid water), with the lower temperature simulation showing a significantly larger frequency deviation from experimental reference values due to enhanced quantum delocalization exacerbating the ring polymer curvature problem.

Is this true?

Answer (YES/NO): YES